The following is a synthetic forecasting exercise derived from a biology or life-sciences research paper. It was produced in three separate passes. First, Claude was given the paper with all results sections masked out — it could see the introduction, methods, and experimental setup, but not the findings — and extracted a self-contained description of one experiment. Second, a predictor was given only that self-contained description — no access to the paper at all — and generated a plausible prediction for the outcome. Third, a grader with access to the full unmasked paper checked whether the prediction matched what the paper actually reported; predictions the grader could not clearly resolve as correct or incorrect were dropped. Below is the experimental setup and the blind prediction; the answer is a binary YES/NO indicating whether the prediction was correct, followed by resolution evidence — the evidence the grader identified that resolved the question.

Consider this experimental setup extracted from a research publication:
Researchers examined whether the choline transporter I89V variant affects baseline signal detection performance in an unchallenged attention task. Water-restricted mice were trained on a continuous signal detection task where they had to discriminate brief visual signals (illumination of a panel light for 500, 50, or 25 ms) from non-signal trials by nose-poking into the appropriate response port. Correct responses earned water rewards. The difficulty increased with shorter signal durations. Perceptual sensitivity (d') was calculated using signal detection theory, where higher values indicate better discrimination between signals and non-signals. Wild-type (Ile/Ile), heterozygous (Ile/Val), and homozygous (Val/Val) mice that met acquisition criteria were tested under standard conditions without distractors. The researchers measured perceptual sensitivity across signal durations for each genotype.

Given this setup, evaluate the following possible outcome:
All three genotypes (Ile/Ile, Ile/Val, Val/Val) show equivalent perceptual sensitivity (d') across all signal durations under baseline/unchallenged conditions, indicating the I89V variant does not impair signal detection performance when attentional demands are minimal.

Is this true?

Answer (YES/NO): YES